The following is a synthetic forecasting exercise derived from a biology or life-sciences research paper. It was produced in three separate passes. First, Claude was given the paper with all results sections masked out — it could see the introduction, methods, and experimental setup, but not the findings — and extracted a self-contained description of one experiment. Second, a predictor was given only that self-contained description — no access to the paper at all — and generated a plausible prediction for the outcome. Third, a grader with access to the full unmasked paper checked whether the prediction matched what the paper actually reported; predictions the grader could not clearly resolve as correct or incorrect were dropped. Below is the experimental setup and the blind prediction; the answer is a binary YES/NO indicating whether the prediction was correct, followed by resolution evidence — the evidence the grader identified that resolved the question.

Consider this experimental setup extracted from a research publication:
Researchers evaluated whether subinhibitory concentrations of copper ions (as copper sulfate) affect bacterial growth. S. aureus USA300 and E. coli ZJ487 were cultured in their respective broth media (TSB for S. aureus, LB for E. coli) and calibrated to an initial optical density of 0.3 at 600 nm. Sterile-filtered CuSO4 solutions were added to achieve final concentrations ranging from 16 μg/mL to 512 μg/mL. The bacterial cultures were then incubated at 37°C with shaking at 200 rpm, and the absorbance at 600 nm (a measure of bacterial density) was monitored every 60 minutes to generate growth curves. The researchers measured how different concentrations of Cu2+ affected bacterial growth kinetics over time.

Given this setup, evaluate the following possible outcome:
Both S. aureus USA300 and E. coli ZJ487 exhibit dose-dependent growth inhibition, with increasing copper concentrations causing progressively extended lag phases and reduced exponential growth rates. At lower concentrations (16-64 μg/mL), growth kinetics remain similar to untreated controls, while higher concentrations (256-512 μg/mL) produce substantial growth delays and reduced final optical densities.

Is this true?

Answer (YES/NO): NO